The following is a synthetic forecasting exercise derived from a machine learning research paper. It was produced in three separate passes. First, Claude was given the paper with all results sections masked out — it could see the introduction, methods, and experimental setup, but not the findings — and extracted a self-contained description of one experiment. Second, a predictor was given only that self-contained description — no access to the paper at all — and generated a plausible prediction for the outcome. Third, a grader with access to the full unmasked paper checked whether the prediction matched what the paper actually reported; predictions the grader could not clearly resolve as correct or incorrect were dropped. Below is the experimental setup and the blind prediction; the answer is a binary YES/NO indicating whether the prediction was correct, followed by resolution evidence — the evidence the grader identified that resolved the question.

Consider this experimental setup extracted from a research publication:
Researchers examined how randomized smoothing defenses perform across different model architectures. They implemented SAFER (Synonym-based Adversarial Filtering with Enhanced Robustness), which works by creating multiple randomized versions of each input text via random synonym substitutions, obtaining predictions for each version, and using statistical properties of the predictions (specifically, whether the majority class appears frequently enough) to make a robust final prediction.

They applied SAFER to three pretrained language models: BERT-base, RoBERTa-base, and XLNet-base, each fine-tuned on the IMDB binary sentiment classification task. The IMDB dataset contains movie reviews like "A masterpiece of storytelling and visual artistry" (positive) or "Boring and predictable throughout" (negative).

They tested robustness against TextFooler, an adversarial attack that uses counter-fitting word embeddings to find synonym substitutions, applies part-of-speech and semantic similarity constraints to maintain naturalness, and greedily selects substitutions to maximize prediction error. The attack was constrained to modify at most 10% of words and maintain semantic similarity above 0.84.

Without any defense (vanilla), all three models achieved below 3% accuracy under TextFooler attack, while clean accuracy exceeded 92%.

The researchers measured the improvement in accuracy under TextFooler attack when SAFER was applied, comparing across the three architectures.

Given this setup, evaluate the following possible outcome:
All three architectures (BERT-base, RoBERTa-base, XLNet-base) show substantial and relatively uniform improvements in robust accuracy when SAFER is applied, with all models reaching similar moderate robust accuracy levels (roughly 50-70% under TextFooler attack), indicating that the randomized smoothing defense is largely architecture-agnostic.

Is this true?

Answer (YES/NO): NO